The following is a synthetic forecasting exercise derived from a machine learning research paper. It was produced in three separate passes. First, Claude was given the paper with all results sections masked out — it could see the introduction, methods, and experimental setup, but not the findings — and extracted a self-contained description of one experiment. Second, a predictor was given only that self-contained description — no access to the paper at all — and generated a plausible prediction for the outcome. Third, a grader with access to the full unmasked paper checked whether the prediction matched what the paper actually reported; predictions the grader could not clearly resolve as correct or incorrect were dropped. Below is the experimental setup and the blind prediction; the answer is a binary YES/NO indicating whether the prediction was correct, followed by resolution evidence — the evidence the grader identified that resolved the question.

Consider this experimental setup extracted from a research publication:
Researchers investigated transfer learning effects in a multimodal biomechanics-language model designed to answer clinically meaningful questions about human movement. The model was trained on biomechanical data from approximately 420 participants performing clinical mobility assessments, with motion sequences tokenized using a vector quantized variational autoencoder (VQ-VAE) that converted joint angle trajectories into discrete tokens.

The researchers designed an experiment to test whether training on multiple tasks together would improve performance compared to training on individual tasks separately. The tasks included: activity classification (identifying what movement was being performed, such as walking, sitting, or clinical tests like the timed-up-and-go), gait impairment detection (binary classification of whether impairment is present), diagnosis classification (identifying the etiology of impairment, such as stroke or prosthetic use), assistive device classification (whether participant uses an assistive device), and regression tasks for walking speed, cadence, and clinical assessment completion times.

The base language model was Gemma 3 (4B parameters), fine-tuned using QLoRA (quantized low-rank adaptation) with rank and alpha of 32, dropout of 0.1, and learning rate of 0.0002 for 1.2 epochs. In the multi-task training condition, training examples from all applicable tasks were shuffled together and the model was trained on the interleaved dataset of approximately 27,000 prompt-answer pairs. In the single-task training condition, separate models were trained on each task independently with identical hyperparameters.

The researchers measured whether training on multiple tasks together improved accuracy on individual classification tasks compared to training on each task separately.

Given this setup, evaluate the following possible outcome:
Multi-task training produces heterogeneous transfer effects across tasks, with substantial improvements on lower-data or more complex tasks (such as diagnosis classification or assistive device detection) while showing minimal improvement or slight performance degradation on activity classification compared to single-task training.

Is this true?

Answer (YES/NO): NO